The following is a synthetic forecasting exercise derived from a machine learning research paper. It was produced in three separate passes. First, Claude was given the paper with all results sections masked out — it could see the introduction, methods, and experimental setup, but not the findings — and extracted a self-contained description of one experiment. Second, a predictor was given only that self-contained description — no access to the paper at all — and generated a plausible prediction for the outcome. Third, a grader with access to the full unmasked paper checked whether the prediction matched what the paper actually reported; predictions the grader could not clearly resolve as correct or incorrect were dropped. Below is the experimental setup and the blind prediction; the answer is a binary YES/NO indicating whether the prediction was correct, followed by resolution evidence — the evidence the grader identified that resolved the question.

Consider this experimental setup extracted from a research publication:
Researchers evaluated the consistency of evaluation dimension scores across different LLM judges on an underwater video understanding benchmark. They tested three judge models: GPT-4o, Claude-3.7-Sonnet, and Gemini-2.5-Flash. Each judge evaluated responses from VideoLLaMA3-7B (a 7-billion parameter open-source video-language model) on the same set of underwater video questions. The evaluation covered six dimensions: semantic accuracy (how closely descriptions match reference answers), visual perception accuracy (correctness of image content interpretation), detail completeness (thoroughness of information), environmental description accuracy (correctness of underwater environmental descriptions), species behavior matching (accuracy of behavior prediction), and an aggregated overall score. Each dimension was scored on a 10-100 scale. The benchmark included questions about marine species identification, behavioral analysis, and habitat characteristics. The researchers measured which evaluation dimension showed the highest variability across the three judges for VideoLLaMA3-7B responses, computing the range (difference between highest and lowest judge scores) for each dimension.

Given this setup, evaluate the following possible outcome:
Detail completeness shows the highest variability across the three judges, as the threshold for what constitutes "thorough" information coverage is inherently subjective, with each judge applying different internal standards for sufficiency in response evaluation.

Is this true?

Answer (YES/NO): NO